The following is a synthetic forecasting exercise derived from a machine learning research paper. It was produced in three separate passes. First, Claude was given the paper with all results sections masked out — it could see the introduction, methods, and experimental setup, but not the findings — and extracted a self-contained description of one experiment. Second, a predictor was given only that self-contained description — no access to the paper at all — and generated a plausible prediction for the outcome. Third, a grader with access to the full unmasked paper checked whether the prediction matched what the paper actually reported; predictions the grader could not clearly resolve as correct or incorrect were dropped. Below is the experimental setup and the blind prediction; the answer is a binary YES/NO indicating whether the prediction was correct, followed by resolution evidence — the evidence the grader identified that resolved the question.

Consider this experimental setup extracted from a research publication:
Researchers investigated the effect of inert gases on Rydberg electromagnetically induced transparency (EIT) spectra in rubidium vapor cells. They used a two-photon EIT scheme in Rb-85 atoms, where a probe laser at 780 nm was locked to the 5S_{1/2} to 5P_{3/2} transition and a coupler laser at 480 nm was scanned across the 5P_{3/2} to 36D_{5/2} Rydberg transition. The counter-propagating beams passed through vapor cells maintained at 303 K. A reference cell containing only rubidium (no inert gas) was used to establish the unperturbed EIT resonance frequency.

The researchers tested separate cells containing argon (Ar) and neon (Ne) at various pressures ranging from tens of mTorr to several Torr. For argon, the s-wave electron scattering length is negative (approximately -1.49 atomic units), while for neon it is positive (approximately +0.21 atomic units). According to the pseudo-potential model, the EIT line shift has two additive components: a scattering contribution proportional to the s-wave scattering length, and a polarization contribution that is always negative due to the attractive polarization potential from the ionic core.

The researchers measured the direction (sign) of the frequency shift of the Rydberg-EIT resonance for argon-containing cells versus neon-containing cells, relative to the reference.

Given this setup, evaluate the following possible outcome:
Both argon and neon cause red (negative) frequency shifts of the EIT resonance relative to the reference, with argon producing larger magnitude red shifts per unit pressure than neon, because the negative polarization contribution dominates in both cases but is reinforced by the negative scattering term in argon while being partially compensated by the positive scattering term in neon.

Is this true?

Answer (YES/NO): NO